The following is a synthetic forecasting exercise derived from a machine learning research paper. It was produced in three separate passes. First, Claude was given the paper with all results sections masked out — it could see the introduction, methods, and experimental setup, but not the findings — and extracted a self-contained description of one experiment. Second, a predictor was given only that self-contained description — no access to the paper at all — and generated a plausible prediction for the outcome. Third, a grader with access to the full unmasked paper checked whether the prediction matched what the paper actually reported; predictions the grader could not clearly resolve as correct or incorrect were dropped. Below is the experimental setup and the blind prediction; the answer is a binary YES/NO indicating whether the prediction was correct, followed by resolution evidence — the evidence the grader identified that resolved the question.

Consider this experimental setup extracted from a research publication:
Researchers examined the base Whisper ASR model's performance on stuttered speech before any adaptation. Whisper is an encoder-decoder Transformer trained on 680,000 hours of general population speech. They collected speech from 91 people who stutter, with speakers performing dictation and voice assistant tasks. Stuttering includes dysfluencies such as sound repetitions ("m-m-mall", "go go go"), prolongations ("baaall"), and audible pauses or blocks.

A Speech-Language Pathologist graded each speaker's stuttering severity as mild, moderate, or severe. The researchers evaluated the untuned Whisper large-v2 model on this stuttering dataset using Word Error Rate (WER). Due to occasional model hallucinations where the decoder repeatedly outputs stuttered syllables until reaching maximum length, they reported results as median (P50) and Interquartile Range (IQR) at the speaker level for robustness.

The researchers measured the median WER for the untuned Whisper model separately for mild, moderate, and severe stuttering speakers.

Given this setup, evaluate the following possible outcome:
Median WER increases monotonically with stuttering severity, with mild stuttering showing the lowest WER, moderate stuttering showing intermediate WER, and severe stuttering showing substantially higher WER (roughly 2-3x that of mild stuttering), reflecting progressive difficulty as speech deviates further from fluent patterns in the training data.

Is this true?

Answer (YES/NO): NO